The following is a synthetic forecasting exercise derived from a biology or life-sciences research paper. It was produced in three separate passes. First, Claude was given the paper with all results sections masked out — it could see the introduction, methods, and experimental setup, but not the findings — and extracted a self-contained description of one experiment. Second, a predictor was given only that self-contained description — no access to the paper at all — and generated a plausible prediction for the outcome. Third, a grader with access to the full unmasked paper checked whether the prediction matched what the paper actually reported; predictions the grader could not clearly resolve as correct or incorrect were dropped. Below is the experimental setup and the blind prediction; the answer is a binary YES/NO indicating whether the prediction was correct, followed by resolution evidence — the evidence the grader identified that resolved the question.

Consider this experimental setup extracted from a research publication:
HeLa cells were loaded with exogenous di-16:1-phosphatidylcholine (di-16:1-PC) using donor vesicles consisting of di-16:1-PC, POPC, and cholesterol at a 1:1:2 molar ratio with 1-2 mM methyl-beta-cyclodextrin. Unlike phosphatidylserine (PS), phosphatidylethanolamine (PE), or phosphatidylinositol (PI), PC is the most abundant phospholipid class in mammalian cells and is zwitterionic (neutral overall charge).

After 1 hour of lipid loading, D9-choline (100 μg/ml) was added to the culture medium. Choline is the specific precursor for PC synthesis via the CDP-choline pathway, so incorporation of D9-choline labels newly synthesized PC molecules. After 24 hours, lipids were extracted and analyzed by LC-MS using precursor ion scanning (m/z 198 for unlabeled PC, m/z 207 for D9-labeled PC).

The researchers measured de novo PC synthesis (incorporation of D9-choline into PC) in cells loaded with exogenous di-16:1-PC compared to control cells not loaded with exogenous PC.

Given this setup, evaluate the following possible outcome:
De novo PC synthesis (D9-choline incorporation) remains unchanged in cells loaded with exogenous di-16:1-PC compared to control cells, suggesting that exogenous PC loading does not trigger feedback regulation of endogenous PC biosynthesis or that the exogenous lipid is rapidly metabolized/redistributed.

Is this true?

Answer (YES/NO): NO